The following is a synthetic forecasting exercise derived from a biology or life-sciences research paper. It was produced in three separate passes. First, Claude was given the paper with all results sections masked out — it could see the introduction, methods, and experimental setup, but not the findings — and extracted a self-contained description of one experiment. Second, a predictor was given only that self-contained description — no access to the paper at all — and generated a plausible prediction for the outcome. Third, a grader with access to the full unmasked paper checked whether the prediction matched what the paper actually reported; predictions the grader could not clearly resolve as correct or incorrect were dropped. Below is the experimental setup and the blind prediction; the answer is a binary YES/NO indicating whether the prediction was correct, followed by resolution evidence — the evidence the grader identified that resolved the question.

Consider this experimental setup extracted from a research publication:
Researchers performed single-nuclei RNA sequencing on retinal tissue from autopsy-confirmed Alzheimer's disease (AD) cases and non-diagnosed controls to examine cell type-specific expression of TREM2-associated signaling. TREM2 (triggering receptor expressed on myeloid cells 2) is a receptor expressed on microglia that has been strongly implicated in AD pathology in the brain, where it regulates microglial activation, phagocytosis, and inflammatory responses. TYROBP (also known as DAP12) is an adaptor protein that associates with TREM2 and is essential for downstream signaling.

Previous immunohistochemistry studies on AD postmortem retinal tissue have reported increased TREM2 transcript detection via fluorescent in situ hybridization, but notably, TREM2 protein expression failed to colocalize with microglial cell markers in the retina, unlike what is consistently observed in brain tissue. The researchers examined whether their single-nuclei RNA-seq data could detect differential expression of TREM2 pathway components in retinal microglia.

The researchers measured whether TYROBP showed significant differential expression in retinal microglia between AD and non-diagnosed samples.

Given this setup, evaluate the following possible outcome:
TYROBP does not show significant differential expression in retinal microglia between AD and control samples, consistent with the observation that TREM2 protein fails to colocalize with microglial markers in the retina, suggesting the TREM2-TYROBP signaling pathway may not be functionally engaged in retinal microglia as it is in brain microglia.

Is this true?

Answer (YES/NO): NO